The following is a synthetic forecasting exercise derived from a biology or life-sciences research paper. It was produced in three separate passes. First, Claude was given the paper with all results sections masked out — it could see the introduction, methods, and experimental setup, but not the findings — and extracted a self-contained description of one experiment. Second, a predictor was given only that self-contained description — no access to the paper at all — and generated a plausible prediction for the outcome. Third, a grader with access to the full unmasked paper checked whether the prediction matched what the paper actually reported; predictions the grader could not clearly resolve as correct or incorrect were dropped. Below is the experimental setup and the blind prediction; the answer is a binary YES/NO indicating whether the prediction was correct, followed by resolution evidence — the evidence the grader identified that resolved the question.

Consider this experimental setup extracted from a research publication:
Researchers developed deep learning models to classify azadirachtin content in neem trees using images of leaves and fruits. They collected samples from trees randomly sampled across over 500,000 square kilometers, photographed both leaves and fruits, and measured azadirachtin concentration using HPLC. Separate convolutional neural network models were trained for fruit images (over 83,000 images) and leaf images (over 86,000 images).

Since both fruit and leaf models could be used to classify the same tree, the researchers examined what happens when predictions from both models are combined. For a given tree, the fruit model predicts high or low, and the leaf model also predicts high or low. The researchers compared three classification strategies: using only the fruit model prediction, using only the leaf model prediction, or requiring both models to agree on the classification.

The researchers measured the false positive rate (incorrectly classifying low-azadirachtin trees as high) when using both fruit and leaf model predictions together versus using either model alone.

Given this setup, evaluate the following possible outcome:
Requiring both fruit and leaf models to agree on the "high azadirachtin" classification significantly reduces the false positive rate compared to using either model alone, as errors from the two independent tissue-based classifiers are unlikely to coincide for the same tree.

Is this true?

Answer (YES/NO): YES